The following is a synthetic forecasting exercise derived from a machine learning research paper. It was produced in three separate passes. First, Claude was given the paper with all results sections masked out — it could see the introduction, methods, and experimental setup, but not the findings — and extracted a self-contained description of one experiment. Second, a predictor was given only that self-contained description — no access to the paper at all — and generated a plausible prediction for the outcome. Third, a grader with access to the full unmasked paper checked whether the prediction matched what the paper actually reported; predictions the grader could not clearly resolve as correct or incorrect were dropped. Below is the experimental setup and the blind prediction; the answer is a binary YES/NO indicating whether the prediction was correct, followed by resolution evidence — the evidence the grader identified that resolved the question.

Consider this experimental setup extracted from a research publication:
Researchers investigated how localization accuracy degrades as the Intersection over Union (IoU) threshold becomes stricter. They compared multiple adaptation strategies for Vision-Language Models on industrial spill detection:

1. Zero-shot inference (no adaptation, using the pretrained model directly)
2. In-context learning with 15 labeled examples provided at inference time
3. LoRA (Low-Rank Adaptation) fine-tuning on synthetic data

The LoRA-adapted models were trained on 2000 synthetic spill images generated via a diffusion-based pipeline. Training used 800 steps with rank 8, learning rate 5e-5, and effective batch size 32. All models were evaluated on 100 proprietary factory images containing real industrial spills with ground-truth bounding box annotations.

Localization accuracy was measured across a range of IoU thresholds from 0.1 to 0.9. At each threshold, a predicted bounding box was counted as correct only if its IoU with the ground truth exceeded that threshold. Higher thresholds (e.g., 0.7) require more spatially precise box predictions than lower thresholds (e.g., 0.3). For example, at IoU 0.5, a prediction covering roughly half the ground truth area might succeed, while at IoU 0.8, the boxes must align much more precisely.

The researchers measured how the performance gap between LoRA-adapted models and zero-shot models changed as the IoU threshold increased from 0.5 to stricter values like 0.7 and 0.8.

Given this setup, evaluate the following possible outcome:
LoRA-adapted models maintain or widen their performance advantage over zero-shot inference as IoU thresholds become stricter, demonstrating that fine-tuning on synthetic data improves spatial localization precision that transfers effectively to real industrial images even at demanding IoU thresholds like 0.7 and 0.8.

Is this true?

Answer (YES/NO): YES